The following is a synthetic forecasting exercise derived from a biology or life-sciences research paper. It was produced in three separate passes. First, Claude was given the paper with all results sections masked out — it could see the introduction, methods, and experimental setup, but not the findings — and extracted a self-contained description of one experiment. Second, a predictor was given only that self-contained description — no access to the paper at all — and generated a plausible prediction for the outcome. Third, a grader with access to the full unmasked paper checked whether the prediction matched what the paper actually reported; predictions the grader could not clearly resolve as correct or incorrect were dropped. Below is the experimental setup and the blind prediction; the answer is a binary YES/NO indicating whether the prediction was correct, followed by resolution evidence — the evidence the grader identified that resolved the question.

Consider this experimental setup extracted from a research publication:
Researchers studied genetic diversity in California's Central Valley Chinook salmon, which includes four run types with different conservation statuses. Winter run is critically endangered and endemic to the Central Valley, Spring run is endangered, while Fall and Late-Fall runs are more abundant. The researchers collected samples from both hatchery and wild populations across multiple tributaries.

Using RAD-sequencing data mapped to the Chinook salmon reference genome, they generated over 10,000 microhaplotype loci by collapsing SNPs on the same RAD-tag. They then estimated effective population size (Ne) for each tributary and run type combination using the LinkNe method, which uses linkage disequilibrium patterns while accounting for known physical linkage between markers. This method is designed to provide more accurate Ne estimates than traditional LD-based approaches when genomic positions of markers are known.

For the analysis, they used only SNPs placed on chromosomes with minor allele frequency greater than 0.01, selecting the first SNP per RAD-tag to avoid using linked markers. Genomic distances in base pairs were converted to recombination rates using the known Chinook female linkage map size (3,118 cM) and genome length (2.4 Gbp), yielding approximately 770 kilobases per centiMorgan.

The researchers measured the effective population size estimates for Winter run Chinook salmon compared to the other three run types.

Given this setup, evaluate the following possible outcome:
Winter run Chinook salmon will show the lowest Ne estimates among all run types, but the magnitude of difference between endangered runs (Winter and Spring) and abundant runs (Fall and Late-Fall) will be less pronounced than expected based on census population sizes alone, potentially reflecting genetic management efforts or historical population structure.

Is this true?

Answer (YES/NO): NO